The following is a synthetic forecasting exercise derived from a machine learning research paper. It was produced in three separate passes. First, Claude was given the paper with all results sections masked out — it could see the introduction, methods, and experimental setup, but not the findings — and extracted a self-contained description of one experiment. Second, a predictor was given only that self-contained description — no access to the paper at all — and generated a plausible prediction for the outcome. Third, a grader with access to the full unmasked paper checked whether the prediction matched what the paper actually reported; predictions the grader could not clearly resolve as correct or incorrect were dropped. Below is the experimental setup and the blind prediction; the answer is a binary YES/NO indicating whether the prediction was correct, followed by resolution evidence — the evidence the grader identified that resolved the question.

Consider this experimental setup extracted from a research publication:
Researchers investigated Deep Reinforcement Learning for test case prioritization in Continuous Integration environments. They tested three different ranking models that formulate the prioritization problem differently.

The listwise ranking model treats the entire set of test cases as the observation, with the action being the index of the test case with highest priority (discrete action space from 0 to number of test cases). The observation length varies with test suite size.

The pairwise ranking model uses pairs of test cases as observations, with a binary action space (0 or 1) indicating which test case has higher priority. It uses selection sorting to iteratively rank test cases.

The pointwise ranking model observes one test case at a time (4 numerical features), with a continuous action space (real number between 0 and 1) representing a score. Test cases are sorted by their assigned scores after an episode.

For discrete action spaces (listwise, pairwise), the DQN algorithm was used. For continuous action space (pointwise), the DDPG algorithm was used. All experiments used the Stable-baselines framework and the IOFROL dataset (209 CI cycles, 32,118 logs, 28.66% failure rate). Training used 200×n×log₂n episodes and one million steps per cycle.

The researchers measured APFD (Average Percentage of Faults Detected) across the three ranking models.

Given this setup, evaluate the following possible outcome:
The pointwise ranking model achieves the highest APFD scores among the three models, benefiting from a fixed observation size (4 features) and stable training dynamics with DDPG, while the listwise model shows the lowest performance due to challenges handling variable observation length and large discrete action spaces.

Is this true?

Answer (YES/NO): NO